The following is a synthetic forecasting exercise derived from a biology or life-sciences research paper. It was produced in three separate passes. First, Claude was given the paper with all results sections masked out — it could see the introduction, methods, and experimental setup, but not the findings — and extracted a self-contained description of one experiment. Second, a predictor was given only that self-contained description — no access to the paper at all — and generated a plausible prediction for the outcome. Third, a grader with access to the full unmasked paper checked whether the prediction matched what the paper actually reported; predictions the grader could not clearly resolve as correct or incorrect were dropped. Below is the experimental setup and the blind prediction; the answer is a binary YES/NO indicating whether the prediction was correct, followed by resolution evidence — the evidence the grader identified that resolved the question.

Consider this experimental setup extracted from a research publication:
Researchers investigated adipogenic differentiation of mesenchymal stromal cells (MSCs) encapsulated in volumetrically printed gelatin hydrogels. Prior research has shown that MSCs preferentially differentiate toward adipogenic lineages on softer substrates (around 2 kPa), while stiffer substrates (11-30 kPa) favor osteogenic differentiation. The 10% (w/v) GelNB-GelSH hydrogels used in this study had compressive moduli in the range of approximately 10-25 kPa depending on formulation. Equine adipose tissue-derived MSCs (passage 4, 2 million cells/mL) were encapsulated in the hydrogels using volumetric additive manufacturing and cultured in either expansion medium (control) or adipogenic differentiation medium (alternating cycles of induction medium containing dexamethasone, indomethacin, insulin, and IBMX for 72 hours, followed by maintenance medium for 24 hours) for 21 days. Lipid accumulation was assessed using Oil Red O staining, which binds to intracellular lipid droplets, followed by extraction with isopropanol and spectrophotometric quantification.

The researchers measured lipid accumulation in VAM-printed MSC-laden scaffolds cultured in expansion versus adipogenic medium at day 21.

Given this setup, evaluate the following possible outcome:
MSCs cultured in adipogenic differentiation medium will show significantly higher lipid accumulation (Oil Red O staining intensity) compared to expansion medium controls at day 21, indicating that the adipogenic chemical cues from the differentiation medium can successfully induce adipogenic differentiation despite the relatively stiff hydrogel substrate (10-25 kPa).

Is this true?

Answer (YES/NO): NO